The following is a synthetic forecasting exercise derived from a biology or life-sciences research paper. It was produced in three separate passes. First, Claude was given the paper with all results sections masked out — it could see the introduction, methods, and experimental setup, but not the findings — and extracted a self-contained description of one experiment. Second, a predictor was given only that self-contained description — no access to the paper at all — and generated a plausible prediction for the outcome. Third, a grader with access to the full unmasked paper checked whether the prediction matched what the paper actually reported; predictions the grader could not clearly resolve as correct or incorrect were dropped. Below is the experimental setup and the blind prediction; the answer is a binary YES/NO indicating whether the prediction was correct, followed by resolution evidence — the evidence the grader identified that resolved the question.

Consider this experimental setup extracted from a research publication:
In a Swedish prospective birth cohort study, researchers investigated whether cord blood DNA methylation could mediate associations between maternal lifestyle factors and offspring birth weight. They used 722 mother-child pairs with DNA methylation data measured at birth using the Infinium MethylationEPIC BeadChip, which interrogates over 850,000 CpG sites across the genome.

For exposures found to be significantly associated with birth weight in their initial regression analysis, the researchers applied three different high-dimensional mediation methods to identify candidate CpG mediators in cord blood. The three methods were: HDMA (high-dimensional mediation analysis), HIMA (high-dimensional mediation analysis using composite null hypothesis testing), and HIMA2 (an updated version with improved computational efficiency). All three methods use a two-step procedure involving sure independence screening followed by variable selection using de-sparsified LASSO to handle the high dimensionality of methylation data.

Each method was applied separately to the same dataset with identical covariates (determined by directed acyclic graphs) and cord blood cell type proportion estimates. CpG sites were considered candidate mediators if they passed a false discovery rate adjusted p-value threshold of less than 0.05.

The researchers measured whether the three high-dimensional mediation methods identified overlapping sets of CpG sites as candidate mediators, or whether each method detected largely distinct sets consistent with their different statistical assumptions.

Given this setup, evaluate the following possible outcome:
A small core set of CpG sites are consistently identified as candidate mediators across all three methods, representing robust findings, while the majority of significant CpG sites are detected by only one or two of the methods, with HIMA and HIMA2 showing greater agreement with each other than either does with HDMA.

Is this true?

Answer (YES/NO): NO